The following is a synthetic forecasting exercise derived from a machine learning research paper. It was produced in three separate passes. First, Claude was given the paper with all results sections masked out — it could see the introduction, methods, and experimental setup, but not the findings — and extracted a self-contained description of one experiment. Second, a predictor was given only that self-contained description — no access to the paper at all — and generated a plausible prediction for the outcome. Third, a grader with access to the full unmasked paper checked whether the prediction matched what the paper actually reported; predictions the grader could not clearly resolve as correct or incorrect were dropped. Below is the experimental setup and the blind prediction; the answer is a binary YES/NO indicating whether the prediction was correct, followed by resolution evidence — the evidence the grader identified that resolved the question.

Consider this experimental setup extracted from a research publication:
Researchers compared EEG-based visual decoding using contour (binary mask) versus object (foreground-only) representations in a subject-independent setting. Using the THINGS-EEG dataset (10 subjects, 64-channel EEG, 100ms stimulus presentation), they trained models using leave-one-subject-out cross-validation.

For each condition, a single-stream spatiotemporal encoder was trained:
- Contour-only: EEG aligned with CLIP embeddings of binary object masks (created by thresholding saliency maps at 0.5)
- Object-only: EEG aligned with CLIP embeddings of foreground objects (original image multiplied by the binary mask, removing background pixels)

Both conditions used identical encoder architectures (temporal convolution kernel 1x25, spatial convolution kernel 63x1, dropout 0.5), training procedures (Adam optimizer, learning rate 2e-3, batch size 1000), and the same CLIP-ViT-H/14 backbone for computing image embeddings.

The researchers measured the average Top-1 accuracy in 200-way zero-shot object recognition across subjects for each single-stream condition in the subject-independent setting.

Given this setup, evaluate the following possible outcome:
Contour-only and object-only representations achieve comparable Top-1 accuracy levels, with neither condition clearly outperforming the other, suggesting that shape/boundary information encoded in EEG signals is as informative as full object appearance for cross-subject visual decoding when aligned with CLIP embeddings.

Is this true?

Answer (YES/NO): NO